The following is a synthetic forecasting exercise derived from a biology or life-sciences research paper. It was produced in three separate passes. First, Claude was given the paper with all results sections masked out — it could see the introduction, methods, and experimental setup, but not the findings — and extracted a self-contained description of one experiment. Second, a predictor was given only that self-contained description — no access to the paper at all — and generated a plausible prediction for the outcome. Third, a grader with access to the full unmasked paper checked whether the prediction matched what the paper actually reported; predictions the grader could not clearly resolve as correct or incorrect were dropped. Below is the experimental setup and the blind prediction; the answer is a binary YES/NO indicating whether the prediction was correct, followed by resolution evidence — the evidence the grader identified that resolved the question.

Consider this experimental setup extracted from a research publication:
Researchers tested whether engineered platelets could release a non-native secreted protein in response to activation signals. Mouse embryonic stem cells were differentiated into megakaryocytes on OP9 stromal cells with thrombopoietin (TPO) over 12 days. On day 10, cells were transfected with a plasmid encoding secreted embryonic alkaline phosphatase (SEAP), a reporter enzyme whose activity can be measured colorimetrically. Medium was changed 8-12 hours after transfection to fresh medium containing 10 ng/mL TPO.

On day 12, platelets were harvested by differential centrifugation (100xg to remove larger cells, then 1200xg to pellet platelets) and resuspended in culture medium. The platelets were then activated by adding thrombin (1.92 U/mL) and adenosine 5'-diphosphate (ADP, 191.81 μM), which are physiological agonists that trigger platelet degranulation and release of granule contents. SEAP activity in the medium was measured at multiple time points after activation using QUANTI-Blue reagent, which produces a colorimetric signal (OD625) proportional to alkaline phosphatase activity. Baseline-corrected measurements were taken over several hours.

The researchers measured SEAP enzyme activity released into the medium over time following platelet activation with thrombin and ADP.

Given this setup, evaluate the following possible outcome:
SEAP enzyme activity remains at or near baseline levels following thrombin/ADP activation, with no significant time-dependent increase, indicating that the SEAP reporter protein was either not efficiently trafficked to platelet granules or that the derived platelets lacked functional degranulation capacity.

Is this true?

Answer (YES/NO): NO